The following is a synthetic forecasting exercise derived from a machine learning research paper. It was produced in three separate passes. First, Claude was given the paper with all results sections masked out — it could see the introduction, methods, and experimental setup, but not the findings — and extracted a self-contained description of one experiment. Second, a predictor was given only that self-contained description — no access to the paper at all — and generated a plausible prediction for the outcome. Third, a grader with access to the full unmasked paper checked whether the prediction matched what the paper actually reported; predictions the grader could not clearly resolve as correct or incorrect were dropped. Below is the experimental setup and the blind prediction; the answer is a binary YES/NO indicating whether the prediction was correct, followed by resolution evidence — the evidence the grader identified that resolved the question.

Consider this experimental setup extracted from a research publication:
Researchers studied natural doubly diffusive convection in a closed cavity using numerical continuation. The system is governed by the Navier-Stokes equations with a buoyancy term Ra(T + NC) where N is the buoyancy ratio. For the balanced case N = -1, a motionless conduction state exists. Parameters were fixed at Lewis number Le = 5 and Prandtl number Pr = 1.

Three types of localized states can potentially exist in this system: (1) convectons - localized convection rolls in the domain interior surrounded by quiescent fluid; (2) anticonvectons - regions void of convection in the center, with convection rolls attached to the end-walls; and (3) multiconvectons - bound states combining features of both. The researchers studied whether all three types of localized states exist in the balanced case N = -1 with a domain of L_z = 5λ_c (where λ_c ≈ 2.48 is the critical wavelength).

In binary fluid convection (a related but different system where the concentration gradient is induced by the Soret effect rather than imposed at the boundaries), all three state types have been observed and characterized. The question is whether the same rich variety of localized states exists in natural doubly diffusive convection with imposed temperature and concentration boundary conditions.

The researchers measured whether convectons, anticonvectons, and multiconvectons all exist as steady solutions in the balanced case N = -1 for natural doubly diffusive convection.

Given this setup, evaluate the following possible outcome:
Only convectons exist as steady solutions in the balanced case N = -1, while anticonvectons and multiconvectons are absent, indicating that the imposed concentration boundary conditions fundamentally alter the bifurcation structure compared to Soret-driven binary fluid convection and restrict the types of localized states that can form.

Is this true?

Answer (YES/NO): NO